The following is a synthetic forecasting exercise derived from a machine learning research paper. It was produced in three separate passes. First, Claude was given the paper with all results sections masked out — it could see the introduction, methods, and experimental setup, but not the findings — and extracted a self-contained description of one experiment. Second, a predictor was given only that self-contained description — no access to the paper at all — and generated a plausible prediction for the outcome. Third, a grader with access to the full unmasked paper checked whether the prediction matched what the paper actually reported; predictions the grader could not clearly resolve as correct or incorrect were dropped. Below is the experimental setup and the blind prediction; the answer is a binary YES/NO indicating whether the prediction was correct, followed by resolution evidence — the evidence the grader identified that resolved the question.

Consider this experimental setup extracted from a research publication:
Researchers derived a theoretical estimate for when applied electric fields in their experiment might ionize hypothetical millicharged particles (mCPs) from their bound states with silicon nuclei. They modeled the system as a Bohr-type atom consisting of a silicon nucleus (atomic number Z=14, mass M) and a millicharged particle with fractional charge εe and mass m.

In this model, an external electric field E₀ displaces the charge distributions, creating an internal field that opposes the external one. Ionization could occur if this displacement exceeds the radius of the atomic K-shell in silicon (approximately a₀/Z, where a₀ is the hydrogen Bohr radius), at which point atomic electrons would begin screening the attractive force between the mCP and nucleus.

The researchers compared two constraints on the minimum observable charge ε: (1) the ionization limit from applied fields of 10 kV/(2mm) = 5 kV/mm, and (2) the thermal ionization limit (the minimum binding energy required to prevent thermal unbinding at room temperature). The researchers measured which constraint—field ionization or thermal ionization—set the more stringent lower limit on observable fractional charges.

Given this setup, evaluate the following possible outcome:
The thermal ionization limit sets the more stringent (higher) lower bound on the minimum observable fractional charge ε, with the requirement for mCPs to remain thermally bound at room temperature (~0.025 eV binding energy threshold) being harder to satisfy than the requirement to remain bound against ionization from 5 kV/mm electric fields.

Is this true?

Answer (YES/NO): YES